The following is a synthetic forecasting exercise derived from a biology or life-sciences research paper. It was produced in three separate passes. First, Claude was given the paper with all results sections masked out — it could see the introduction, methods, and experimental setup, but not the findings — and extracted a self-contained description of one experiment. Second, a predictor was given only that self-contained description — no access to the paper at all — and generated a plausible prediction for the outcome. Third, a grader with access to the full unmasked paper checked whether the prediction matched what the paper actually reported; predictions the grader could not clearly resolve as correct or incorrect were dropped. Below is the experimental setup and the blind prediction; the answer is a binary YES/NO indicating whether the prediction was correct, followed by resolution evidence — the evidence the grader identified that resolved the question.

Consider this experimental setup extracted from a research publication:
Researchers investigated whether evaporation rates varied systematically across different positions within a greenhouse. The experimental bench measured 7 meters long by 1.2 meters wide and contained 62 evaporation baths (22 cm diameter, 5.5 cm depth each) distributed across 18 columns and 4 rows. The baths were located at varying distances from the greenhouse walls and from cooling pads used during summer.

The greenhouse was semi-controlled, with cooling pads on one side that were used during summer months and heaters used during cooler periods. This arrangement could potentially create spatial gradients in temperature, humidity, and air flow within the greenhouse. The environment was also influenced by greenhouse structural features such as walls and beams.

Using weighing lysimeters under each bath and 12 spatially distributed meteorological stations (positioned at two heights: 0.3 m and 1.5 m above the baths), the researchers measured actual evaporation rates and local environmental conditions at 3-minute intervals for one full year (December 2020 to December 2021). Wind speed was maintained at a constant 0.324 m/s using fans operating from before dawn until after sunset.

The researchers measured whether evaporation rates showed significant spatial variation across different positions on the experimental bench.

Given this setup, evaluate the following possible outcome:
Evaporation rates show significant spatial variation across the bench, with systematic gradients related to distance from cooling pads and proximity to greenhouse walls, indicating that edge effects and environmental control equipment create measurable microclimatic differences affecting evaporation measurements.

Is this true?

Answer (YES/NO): NO